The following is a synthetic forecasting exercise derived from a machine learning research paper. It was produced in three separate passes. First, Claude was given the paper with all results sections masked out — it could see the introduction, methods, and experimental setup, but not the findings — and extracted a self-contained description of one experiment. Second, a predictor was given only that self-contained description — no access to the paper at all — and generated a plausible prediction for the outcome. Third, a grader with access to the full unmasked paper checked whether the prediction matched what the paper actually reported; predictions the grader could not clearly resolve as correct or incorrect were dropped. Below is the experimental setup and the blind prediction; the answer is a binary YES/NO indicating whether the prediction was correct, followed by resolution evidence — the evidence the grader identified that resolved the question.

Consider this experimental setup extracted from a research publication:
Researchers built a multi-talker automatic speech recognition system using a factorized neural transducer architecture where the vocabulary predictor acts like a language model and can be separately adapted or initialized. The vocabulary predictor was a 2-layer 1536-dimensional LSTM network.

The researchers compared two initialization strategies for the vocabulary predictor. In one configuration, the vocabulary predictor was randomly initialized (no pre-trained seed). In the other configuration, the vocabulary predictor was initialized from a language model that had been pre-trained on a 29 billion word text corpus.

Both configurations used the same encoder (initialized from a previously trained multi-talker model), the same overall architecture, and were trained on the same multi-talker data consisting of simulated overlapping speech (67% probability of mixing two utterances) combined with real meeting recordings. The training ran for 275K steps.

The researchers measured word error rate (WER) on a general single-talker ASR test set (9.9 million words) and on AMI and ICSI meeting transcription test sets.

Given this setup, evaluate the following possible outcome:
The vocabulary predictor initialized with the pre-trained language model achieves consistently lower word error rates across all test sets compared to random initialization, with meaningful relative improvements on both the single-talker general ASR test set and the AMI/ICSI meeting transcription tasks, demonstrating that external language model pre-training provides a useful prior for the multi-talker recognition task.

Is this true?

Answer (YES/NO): NO